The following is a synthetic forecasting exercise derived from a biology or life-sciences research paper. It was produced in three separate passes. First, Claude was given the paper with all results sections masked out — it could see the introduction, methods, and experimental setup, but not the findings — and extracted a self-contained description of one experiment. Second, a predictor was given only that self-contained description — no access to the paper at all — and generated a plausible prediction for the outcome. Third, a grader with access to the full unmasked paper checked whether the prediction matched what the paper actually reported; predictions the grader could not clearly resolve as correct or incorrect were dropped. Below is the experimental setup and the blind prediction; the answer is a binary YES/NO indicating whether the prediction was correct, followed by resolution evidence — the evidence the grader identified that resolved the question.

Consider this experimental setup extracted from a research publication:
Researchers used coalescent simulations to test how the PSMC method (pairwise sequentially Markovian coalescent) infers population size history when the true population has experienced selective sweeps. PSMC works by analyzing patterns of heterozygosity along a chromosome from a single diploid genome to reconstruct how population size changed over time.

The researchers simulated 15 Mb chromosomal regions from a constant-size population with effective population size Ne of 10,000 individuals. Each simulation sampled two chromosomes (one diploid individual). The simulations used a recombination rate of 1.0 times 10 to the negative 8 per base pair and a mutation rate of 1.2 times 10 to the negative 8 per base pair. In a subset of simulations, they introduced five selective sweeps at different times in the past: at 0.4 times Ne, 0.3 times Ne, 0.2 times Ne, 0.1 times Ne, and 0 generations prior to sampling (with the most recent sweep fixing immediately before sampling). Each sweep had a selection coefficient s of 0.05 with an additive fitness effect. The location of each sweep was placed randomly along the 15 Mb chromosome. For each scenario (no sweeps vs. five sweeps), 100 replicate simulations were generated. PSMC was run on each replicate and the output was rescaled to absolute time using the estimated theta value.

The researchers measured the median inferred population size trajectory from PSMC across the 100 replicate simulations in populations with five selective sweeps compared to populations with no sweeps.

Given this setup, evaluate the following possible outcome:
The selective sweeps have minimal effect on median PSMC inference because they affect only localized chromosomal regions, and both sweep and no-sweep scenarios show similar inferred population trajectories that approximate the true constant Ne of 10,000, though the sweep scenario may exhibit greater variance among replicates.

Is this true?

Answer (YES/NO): NO